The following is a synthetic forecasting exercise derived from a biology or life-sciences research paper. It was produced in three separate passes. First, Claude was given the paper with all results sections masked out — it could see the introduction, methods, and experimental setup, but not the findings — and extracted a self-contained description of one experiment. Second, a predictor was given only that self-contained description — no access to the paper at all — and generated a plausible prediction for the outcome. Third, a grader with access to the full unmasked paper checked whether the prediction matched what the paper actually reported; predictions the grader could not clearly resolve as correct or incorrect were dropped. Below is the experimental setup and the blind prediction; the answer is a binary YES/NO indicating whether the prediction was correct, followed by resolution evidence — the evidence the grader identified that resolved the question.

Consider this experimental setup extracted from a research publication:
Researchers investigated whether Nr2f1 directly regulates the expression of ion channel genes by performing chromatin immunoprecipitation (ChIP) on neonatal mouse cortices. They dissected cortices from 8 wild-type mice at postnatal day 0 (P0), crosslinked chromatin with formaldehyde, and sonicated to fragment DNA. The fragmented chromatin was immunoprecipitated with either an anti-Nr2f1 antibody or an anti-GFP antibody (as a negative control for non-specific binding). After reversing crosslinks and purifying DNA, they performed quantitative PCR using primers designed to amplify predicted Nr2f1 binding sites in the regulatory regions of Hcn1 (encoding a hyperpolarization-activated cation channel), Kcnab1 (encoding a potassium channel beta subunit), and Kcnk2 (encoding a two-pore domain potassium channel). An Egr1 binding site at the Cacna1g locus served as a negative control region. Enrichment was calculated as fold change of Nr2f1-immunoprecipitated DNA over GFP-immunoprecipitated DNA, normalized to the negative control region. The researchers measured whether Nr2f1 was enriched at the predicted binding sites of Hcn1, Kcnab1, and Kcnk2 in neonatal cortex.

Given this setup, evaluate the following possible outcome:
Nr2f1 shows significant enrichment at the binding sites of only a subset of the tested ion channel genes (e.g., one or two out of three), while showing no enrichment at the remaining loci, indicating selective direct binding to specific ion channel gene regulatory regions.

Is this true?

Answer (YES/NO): YES